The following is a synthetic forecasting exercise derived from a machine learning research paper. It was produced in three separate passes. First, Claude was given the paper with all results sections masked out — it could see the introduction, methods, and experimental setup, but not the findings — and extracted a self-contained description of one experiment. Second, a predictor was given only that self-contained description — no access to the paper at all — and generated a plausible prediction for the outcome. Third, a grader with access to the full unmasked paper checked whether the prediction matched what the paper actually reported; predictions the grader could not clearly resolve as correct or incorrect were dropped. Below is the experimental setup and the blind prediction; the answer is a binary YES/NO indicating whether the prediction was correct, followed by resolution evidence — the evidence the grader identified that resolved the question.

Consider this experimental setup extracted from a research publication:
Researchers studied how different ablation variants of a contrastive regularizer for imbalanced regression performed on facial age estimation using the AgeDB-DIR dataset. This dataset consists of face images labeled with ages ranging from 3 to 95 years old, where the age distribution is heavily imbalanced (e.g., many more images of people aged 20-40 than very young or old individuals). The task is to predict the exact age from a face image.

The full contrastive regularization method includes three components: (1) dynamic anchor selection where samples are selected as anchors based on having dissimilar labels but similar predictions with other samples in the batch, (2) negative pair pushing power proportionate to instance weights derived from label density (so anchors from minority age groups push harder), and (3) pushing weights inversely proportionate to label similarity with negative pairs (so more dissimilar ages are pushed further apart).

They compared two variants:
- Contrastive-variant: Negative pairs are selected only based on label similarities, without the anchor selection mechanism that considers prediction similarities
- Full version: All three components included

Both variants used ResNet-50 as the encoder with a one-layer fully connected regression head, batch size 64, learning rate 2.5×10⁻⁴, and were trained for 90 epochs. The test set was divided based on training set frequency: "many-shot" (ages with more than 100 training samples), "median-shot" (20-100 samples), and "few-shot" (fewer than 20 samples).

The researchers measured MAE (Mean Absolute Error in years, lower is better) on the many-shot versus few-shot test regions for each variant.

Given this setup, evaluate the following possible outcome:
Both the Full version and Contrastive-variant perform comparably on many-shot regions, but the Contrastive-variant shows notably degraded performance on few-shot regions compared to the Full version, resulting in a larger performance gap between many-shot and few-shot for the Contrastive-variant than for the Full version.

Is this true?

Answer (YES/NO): YES